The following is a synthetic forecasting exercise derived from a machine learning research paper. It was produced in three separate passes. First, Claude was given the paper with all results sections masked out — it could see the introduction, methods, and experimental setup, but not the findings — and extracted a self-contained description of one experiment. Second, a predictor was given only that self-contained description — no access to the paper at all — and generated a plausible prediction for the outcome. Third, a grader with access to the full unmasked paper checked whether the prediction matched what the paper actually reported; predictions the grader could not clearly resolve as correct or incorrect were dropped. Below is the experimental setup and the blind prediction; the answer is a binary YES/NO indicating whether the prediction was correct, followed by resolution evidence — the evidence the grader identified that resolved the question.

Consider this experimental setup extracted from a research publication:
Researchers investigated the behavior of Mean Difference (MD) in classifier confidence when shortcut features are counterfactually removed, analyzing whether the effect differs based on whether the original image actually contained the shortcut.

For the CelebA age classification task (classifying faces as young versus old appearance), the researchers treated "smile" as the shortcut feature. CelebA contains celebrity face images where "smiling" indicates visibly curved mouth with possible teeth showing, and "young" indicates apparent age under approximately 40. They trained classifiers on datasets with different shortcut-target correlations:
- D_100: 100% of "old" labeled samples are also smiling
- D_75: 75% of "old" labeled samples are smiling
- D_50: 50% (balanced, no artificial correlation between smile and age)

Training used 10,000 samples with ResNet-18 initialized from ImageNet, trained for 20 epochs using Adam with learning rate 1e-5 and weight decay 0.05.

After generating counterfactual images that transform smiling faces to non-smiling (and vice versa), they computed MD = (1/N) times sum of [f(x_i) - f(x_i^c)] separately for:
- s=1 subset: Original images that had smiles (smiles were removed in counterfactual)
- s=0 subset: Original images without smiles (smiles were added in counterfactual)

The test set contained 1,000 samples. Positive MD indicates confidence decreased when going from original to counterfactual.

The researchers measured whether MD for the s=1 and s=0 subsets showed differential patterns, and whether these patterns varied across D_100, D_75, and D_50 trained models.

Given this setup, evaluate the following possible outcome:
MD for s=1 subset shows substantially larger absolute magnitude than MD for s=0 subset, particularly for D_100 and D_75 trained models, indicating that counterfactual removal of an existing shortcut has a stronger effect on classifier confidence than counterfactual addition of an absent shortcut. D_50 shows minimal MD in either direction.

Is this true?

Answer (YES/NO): NO